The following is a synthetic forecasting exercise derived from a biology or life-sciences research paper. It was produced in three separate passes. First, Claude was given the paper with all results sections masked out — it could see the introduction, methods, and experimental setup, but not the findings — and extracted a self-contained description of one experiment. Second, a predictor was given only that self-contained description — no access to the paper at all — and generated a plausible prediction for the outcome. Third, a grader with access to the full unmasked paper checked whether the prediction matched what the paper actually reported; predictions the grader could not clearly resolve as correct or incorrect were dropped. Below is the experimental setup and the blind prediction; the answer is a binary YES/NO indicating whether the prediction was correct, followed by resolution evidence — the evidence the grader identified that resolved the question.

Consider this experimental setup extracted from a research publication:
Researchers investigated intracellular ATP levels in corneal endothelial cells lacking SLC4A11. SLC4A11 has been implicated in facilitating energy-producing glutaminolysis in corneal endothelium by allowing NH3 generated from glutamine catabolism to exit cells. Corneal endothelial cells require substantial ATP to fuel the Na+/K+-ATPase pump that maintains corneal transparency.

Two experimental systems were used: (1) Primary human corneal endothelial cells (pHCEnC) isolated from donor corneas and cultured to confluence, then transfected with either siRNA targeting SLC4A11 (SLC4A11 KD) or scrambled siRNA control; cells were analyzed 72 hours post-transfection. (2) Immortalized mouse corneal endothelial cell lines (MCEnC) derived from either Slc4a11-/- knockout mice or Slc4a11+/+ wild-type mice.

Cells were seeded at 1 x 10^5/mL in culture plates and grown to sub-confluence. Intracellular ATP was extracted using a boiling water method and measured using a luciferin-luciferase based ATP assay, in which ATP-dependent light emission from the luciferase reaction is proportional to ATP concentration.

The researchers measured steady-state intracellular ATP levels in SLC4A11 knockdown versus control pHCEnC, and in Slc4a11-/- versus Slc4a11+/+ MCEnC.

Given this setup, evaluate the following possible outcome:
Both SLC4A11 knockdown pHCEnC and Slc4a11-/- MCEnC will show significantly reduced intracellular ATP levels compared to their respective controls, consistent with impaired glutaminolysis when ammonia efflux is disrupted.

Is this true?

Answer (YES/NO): YES